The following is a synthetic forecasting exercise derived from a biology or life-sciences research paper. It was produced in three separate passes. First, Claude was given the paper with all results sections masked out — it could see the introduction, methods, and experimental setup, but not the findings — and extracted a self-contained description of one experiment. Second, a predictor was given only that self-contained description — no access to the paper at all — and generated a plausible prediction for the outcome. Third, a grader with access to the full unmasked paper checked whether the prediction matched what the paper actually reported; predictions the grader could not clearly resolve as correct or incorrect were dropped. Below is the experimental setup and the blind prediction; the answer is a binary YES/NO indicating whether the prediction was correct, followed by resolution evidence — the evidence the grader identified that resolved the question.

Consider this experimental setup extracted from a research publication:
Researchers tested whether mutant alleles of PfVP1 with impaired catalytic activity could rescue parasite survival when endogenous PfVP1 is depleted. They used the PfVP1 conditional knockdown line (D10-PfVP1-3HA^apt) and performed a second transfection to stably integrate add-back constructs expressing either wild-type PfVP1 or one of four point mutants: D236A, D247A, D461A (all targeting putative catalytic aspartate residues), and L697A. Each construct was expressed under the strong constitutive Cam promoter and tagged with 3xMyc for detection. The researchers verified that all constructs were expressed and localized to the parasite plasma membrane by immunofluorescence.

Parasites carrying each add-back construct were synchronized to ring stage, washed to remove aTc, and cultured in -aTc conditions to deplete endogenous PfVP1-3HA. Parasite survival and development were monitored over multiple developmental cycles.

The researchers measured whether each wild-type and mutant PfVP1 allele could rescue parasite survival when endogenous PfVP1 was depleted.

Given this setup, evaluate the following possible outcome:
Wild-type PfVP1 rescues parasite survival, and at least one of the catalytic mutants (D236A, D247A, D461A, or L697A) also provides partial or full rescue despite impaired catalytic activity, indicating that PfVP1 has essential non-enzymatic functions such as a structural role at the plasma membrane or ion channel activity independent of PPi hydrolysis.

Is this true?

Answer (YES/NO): NO